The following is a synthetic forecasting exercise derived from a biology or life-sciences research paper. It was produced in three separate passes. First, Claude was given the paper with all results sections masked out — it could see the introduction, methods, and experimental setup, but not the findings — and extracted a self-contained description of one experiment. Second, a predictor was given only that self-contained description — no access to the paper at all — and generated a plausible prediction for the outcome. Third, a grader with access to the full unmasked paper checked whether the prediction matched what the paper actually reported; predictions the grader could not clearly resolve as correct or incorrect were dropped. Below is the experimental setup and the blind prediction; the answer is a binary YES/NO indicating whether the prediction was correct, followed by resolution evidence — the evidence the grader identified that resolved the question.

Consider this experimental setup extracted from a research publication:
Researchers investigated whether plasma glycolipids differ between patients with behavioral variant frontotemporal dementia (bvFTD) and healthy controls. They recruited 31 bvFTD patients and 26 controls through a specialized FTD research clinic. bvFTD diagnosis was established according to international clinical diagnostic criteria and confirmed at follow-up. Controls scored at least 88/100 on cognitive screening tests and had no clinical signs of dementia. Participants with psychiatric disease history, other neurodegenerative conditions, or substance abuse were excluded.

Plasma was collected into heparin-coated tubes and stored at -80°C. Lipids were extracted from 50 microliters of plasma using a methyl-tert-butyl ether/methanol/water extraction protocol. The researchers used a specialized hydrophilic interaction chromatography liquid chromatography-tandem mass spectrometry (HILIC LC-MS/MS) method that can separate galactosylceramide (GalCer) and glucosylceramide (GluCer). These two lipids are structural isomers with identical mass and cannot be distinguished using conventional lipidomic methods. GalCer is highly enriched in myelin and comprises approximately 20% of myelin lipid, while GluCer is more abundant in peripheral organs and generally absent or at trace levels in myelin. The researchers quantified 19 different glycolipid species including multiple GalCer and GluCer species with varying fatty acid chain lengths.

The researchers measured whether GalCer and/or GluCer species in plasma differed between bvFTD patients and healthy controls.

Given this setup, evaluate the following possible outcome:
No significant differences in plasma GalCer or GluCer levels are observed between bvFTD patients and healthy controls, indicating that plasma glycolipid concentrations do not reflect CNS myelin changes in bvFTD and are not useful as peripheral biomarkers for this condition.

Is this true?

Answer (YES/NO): NO